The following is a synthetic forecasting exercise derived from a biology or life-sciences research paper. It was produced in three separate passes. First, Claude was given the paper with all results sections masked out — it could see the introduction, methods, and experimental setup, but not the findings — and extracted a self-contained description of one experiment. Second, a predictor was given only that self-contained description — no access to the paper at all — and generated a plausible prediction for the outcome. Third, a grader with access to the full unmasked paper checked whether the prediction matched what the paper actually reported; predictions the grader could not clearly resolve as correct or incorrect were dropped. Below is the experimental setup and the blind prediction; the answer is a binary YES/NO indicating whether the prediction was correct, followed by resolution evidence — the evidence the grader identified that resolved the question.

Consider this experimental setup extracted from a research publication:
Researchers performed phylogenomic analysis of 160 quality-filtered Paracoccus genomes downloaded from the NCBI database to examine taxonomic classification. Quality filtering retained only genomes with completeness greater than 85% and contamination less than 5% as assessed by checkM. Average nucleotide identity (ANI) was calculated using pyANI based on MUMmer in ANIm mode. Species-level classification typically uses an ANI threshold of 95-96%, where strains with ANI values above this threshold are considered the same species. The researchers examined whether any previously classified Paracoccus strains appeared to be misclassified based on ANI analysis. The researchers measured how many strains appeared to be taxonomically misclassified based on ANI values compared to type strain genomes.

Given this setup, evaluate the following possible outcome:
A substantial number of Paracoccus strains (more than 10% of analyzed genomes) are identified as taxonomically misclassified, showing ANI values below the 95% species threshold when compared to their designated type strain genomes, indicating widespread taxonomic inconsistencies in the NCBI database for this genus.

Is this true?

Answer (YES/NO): NO